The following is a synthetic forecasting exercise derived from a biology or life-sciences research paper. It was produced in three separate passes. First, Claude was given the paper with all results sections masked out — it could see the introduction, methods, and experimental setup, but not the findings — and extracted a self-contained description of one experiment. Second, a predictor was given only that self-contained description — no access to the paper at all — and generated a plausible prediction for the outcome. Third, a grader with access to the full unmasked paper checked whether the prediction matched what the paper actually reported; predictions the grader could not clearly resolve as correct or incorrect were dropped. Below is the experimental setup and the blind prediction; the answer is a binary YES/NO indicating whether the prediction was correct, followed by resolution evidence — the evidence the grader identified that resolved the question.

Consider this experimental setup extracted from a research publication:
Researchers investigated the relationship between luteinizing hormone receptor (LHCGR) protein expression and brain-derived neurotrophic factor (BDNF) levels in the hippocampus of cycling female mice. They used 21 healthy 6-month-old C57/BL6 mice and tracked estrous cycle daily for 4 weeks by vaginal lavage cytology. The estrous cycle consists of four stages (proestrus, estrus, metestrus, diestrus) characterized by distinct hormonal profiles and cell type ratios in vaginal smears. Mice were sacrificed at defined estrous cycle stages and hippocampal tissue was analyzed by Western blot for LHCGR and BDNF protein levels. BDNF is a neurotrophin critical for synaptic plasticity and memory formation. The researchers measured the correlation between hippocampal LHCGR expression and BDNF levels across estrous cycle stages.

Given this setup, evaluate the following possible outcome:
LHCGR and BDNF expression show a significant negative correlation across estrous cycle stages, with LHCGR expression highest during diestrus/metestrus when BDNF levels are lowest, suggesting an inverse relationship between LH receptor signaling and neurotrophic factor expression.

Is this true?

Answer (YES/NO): NO